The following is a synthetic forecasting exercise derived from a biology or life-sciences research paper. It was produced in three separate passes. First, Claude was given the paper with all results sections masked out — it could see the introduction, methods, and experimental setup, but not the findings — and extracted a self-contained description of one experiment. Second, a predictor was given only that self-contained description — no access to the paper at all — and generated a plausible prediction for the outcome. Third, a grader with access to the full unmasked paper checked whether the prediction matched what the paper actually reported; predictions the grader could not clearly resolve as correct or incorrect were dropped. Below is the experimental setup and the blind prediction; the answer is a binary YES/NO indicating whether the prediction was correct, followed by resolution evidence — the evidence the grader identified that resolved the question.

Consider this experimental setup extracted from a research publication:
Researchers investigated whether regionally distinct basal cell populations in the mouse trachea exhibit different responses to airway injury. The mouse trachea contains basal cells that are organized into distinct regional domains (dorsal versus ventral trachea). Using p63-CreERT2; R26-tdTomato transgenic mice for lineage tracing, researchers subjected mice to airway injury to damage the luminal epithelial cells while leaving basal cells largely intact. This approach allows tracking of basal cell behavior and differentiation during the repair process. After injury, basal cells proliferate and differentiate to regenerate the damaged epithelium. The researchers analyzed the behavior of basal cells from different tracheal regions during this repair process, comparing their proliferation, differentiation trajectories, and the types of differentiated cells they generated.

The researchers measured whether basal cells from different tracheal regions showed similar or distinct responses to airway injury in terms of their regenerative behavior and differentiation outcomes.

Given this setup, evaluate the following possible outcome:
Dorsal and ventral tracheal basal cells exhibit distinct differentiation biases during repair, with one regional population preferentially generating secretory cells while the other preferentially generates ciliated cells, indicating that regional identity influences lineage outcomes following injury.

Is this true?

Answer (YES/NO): NO